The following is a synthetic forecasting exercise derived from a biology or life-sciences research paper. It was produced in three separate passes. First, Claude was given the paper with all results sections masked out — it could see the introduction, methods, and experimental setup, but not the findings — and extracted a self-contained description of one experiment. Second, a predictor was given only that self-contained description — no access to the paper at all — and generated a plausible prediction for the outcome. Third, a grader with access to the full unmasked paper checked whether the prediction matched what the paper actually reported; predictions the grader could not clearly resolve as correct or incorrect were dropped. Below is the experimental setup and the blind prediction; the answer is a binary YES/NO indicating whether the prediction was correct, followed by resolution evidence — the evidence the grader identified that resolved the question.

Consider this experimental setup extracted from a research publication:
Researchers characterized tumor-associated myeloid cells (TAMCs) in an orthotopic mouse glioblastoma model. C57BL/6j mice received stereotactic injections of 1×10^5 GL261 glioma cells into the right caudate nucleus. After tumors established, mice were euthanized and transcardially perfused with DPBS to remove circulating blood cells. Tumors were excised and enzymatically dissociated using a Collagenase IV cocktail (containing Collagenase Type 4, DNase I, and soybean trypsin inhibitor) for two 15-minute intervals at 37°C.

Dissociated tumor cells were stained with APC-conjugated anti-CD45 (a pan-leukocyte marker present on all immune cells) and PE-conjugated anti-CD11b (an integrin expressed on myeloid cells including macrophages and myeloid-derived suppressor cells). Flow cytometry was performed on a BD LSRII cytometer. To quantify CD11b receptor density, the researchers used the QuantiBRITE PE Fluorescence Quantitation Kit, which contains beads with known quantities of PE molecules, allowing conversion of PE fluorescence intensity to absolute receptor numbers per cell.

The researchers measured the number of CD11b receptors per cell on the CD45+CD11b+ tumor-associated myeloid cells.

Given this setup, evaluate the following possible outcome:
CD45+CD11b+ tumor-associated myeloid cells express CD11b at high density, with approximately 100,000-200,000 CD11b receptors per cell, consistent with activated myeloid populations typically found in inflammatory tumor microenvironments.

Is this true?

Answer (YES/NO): NO